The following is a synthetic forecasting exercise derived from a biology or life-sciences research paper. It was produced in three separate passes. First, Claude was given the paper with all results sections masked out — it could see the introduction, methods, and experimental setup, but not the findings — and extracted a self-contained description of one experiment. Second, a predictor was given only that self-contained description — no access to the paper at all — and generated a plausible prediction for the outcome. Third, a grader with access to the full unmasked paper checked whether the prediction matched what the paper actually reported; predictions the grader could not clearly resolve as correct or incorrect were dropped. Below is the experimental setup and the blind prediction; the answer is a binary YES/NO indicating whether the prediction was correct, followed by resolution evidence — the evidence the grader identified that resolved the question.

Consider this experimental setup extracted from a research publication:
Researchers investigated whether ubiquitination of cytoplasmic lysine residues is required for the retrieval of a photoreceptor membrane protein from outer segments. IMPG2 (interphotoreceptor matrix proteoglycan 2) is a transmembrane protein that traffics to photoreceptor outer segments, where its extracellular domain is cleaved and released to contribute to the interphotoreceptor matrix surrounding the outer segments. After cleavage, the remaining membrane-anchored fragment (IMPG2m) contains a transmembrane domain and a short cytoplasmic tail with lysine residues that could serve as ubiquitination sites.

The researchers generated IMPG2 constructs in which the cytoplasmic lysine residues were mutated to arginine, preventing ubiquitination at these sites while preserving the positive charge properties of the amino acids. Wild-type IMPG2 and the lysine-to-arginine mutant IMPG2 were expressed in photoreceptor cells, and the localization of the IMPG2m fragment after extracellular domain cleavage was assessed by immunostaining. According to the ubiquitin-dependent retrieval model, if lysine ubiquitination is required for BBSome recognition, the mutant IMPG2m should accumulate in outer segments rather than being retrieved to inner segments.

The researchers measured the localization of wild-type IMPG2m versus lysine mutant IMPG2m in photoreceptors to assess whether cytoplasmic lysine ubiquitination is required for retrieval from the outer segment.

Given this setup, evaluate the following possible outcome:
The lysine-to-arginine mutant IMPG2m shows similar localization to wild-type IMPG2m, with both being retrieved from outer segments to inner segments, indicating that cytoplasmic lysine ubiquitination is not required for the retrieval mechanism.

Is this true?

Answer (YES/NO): NO